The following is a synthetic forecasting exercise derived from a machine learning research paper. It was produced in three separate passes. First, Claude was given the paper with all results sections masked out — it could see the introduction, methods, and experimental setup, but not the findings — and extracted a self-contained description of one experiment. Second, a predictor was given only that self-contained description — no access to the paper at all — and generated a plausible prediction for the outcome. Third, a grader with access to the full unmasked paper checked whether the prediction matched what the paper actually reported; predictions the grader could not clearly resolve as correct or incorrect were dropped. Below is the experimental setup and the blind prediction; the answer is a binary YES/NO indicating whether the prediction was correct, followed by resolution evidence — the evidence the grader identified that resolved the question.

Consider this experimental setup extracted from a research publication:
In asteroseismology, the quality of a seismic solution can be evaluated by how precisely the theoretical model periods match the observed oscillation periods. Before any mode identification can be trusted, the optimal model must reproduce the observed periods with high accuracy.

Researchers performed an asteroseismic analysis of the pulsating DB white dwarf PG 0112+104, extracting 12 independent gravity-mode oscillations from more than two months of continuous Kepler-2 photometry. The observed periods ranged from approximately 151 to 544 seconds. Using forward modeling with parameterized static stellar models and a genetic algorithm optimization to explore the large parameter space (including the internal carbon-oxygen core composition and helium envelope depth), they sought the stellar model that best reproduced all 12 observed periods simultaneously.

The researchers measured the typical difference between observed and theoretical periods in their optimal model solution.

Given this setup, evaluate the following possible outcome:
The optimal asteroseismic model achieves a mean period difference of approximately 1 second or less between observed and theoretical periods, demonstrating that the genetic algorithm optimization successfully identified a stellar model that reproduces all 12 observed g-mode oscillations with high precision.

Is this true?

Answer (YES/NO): NO